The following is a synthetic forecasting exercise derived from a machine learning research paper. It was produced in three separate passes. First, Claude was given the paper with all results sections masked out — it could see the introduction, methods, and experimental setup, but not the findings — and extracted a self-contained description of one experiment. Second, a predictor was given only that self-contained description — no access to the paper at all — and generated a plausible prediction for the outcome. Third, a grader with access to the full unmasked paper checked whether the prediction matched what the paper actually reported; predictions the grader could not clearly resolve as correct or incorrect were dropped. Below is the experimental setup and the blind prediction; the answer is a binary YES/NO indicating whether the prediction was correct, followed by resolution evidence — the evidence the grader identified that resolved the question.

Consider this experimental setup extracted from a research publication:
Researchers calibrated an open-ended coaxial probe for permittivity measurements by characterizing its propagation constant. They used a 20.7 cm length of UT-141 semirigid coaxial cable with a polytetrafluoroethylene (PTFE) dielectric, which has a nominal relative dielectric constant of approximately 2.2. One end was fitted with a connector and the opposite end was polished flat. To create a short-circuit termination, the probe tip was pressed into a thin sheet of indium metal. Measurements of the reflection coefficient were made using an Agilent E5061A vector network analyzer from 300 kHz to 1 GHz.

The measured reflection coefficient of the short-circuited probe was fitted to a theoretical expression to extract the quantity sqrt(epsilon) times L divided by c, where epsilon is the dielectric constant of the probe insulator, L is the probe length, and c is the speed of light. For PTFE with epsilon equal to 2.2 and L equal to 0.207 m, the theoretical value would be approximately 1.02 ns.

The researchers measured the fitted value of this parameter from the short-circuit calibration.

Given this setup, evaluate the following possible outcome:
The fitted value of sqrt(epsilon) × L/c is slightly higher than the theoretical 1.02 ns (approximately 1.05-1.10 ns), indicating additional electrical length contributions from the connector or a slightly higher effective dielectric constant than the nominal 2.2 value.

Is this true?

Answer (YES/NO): NO